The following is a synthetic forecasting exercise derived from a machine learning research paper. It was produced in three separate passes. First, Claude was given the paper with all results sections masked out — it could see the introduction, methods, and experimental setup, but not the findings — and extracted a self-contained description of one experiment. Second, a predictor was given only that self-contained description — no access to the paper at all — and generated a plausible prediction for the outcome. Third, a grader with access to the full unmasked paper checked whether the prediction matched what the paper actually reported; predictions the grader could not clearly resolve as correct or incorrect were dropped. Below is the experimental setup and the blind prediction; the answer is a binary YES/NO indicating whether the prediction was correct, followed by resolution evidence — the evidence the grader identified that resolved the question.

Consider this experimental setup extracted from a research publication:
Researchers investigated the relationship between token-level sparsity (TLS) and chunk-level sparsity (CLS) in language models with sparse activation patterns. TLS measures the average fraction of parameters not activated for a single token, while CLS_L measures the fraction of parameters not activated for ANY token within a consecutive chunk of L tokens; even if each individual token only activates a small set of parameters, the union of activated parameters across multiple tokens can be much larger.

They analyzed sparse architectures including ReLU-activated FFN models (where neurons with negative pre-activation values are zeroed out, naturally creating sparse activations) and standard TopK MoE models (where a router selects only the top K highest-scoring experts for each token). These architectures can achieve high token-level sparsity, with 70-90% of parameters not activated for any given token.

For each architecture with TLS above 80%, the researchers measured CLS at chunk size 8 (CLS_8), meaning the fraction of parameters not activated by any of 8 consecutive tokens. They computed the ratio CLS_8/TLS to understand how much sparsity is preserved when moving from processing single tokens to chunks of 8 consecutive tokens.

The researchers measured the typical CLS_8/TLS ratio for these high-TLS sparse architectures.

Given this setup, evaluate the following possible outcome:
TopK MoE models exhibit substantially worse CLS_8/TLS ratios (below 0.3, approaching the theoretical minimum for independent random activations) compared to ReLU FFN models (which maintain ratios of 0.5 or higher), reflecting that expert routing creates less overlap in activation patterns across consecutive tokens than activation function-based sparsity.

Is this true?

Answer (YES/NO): NO